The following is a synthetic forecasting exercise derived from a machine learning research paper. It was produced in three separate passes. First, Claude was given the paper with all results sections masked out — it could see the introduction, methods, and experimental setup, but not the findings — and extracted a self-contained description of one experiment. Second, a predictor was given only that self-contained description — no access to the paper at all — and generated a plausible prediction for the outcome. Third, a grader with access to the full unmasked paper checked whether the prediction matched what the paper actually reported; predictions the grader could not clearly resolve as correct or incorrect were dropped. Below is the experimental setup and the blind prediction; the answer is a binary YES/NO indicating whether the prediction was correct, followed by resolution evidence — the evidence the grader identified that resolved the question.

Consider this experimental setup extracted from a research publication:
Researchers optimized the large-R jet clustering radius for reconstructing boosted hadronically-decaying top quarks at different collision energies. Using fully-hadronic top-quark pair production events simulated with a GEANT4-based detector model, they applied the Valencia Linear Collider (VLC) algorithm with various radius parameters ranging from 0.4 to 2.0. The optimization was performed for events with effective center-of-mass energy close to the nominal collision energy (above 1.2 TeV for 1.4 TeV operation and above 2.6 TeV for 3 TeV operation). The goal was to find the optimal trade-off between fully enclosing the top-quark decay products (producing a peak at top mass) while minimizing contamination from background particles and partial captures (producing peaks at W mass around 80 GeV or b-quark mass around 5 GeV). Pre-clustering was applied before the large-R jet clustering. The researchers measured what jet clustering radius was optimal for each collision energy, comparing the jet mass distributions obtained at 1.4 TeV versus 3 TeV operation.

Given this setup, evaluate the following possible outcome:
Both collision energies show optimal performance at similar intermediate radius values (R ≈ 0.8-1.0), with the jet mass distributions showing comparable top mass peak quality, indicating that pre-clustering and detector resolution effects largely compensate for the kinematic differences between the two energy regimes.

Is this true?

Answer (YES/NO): NO